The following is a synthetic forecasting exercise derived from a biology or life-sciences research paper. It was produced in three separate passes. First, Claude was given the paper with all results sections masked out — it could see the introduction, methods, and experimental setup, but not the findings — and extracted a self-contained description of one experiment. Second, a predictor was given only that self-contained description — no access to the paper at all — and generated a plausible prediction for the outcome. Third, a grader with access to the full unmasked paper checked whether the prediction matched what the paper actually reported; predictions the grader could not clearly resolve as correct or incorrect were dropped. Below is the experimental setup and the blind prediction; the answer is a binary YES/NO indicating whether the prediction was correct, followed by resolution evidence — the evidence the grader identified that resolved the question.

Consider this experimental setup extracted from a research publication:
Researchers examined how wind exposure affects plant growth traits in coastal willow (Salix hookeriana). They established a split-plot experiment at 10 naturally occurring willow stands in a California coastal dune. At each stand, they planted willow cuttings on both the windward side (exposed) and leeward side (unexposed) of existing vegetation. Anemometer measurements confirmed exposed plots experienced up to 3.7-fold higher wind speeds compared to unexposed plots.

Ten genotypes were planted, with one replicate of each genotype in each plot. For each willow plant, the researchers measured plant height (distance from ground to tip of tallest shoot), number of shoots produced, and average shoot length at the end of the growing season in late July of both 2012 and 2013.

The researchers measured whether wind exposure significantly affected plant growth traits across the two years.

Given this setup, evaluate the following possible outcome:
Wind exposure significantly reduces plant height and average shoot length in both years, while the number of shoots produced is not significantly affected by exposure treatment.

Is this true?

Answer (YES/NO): NO